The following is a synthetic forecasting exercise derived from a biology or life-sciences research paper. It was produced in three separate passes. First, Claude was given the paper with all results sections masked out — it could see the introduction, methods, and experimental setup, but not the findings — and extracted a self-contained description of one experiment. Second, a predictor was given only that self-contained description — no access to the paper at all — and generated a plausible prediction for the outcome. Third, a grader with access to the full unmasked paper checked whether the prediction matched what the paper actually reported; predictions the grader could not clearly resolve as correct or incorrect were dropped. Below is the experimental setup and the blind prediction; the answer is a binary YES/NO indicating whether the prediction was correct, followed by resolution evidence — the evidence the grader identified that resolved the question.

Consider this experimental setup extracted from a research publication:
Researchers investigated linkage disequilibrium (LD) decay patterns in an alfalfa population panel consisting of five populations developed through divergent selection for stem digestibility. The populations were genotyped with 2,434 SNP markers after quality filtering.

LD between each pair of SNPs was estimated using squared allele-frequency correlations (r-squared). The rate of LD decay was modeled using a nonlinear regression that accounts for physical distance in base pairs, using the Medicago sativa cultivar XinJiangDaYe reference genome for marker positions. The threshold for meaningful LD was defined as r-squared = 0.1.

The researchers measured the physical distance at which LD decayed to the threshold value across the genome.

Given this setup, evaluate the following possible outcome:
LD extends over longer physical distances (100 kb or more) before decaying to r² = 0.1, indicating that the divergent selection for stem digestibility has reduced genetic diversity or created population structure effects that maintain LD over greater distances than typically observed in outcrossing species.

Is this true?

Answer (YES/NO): NO